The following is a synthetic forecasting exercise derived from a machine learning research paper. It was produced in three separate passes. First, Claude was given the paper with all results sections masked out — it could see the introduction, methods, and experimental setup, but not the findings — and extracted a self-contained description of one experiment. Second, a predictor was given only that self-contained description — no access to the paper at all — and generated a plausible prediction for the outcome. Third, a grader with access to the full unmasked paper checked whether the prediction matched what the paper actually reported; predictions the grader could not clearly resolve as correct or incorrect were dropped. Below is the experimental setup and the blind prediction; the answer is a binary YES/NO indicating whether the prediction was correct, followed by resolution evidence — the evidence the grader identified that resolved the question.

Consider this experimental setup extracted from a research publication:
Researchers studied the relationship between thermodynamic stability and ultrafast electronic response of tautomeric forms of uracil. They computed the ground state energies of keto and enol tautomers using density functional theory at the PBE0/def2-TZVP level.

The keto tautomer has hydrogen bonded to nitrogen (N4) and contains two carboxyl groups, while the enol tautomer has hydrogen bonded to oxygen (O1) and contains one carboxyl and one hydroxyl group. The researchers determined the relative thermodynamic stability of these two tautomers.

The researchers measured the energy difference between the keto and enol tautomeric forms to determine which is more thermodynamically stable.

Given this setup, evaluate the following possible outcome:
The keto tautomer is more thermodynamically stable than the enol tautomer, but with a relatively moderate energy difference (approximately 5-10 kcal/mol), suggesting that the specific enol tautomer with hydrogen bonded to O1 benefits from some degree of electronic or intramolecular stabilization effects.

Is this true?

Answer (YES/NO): NO